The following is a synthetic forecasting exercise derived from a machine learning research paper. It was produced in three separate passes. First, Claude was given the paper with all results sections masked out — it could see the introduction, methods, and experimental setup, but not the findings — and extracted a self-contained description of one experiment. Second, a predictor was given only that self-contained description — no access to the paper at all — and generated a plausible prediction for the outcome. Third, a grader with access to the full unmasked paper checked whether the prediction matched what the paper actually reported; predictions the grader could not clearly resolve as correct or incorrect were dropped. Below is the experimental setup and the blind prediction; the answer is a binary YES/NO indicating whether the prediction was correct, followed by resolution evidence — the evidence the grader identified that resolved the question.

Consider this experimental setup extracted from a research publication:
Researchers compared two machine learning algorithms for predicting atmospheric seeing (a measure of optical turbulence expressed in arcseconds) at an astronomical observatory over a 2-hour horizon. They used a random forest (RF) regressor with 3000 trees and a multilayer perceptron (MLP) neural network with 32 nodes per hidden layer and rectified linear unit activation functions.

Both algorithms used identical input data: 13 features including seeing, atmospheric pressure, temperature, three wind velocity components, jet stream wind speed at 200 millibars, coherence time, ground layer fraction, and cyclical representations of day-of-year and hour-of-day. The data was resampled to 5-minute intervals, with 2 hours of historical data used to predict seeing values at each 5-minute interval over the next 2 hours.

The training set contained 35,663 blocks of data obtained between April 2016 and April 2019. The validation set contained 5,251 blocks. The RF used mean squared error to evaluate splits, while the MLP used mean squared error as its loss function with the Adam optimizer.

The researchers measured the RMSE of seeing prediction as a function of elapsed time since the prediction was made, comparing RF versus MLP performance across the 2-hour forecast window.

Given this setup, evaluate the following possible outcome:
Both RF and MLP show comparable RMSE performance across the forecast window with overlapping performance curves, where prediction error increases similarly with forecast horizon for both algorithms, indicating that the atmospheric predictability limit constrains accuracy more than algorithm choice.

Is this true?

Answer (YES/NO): NO